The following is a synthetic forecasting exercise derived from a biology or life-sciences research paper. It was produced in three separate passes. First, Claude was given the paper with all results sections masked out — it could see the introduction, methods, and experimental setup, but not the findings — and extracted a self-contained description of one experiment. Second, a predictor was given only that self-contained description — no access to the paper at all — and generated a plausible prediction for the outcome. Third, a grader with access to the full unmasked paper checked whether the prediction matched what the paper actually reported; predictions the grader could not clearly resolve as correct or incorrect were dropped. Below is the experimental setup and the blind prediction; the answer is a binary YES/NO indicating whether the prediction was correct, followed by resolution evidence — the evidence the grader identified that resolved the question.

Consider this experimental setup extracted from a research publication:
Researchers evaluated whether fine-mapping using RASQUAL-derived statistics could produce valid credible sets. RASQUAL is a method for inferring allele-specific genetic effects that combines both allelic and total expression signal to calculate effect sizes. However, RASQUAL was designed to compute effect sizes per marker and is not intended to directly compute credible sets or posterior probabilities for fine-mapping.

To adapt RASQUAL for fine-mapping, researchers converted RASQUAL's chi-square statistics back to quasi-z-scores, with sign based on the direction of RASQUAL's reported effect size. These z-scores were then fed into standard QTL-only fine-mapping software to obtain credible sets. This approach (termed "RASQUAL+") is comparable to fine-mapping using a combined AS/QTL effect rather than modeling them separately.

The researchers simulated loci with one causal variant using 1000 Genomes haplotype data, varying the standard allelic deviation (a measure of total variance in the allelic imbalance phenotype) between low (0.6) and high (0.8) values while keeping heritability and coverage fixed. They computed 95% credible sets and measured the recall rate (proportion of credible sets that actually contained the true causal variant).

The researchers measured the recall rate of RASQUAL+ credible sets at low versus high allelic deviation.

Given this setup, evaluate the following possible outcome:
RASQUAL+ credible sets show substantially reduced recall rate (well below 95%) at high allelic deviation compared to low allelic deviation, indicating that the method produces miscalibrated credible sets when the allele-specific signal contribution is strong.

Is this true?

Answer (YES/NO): NO